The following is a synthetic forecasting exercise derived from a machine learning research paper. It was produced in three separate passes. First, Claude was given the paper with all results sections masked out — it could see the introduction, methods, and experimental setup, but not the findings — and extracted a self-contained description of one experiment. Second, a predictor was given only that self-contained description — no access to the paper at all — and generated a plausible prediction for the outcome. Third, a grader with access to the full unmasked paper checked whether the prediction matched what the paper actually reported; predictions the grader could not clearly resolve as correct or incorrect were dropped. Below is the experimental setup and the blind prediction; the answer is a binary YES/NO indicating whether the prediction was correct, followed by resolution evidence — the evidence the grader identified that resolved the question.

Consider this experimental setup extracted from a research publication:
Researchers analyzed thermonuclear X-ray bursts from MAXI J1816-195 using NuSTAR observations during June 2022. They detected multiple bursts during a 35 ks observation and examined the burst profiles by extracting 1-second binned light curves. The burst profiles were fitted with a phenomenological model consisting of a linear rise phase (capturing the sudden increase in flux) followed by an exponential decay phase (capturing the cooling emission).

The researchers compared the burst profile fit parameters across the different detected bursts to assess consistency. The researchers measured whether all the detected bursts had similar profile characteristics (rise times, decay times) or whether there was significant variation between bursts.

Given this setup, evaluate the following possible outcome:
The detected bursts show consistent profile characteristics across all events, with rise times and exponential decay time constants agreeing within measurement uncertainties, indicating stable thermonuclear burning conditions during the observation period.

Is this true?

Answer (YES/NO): NO